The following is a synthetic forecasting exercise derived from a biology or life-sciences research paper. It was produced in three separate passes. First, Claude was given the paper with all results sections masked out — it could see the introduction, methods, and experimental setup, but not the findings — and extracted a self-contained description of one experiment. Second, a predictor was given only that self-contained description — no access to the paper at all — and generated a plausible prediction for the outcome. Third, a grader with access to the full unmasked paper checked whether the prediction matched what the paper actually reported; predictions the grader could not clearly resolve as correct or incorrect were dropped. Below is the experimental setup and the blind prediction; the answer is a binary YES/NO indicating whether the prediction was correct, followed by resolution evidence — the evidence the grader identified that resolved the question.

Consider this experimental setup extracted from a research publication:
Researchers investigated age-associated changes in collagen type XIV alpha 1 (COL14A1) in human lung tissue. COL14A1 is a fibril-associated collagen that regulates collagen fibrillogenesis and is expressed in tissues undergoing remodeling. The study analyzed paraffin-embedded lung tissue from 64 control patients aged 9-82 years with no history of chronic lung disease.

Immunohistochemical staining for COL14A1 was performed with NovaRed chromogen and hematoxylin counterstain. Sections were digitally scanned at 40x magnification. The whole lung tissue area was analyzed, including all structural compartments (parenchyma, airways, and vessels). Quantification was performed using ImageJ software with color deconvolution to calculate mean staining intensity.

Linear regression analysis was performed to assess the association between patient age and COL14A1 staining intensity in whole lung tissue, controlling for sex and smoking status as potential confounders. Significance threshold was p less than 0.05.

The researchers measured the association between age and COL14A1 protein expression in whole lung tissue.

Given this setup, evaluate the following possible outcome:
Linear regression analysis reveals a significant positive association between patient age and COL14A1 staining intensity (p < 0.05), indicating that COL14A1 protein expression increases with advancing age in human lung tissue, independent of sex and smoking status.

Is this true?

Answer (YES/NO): NO